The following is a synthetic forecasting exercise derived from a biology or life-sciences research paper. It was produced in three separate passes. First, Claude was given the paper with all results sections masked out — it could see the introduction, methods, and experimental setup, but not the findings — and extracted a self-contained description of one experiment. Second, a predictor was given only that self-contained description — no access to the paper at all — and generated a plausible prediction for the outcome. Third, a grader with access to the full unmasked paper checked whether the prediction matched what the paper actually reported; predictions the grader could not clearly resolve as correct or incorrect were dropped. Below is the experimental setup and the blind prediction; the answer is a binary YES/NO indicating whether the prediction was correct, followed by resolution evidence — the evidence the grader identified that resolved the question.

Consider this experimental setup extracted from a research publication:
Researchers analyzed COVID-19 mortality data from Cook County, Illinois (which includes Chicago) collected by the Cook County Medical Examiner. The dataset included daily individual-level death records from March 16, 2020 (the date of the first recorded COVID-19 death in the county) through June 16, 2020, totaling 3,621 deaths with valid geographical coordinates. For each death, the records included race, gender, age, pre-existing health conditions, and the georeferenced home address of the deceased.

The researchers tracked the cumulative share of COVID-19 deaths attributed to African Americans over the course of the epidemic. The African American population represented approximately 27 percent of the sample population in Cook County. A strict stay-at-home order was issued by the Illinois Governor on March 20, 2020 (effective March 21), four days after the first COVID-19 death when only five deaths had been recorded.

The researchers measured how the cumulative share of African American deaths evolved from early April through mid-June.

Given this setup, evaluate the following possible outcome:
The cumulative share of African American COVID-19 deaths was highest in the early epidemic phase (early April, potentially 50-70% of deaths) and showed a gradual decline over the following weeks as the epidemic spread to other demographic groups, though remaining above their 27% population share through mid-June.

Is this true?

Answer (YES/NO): YES